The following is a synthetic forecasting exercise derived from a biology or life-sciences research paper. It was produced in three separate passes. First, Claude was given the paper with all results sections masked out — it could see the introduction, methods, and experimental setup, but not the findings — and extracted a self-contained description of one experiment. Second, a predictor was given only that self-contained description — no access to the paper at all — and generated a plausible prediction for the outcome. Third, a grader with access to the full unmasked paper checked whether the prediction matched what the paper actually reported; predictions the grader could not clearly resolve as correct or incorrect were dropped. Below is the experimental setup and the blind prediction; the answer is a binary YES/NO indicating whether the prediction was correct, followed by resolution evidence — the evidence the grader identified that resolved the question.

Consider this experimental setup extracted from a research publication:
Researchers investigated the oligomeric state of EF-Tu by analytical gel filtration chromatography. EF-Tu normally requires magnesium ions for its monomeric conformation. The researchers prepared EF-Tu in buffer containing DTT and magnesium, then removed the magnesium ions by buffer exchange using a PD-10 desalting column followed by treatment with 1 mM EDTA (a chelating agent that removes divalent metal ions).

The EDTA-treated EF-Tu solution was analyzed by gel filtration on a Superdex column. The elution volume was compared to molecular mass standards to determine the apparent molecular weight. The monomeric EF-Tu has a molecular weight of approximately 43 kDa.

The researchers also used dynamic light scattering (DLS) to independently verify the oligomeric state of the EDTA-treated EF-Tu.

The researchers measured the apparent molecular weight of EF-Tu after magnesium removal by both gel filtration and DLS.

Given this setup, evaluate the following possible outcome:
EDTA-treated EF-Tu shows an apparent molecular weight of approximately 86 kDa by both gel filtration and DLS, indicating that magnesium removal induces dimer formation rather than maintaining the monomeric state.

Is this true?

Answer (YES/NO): NO